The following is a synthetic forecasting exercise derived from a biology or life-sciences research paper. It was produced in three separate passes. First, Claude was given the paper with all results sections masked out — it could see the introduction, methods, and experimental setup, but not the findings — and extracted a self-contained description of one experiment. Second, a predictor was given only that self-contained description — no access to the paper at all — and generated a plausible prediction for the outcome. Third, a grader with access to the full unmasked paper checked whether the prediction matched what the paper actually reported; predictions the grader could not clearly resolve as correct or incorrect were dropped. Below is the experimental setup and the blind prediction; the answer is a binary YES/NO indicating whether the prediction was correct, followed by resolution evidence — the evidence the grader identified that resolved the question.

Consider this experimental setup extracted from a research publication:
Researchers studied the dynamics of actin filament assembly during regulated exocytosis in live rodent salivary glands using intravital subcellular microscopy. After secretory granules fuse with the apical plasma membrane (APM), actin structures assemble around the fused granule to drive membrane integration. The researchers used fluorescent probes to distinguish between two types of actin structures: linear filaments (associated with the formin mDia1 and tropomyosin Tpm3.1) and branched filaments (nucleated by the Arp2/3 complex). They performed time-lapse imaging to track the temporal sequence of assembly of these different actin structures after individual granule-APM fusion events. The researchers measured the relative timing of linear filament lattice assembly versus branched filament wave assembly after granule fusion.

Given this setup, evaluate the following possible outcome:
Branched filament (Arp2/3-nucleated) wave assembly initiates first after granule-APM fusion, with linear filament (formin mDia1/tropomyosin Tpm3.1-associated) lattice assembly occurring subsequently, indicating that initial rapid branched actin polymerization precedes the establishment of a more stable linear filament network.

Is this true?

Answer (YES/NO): NO